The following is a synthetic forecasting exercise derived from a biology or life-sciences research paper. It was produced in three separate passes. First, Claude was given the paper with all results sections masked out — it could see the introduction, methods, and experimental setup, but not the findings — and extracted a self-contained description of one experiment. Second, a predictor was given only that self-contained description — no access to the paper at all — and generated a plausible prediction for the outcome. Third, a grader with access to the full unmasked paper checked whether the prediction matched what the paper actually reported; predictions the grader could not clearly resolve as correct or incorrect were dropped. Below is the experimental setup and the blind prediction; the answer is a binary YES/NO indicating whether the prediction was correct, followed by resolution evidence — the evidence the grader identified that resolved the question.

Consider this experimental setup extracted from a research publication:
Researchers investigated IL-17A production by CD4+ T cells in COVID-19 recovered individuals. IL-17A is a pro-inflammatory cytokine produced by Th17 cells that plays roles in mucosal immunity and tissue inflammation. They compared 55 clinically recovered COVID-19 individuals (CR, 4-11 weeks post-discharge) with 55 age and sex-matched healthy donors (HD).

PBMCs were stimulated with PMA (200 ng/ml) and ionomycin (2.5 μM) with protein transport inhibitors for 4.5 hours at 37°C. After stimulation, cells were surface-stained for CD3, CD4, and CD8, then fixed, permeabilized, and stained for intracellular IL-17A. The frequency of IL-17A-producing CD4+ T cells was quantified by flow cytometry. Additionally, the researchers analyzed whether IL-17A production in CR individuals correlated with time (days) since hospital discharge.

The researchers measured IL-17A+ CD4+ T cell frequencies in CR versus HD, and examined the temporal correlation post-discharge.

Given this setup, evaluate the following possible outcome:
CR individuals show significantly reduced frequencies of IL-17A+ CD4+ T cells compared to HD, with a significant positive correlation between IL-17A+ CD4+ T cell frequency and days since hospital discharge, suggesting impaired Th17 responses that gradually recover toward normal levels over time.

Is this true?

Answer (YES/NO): NO